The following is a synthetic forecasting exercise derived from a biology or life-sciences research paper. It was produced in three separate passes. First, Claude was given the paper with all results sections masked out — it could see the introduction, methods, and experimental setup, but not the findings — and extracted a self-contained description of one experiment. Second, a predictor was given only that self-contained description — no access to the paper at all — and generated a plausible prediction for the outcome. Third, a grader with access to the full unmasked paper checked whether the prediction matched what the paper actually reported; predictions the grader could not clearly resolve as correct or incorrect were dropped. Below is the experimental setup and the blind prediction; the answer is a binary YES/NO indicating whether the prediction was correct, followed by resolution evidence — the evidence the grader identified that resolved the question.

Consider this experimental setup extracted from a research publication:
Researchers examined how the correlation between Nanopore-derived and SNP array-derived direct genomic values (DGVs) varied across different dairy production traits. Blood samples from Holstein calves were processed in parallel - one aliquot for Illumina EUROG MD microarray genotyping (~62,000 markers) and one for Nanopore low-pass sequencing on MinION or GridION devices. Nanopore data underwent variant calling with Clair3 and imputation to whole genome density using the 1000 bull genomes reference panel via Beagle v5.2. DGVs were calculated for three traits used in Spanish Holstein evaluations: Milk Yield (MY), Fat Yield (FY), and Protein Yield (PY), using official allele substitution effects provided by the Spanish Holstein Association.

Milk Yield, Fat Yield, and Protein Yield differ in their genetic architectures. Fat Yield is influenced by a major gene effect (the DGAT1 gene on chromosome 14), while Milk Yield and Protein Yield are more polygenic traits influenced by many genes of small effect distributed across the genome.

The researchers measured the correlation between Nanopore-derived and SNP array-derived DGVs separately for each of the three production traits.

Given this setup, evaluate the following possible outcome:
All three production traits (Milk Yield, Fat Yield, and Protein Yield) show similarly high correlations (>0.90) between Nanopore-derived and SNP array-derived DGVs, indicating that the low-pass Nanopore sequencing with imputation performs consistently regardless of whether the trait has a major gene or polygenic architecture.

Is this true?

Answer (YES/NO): NO